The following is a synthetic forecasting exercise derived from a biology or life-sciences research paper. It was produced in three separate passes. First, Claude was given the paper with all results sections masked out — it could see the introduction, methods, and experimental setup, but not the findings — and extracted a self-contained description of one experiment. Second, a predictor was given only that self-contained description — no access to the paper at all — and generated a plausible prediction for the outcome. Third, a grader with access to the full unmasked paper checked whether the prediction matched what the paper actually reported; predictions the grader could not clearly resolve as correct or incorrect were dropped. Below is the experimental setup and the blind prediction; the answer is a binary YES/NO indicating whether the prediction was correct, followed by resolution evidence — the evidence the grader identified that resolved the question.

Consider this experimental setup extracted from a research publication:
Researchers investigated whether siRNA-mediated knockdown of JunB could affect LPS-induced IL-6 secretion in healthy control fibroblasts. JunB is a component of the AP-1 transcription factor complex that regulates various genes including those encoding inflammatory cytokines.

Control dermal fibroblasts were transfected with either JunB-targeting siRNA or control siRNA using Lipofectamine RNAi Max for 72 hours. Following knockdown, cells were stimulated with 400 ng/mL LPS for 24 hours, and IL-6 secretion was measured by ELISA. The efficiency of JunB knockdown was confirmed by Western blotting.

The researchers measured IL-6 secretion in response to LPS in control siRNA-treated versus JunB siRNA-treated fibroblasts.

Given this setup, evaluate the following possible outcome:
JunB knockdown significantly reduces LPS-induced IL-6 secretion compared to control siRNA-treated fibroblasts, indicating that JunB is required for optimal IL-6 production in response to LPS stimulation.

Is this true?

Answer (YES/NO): YES